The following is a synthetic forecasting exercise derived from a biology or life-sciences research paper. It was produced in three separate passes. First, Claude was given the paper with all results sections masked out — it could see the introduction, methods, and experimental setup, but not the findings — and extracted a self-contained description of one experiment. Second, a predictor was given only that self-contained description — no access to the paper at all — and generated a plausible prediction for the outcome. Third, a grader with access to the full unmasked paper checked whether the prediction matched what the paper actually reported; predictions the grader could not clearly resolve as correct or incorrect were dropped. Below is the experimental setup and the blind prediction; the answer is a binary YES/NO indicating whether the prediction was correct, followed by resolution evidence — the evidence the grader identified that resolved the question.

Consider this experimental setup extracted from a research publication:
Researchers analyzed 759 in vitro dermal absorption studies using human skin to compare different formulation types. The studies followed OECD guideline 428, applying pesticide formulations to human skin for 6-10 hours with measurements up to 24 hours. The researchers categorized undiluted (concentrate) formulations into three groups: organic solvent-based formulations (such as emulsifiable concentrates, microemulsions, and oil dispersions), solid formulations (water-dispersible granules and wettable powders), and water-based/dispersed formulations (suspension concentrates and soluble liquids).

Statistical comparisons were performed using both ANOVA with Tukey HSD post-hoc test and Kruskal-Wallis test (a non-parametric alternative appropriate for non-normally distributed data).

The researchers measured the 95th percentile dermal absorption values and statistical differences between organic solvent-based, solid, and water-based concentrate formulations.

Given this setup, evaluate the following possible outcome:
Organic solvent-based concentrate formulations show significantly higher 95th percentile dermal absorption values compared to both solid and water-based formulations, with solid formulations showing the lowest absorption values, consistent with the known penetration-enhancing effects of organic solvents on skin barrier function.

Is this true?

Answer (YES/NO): YES